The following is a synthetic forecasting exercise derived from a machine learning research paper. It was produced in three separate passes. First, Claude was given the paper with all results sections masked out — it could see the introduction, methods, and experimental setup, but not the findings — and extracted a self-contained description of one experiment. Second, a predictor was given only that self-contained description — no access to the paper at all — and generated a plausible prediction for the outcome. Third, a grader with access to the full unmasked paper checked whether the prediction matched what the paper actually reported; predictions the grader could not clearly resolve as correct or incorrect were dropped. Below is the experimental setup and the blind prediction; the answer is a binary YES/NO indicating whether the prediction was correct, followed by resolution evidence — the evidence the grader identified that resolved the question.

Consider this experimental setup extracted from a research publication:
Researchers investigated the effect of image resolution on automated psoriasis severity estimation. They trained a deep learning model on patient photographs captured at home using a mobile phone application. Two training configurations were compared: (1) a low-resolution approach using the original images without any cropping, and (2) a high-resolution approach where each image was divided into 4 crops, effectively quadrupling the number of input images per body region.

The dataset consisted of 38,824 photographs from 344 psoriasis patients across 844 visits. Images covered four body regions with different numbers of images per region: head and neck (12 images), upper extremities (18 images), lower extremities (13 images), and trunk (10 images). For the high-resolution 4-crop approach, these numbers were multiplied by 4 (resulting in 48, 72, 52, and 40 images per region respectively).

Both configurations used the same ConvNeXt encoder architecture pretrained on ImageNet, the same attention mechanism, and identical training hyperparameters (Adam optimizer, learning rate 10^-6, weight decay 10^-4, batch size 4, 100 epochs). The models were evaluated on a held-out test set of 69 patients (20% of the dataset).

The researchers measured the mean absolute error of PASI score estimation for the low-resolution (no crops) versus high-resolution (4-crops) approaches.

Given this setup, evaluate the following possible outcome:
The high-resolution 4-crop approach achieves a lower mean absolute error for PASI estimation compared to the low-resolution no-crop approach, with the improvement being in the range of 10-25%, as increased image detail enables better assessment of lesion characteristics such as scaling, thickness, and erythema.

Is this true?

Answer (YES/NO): YES